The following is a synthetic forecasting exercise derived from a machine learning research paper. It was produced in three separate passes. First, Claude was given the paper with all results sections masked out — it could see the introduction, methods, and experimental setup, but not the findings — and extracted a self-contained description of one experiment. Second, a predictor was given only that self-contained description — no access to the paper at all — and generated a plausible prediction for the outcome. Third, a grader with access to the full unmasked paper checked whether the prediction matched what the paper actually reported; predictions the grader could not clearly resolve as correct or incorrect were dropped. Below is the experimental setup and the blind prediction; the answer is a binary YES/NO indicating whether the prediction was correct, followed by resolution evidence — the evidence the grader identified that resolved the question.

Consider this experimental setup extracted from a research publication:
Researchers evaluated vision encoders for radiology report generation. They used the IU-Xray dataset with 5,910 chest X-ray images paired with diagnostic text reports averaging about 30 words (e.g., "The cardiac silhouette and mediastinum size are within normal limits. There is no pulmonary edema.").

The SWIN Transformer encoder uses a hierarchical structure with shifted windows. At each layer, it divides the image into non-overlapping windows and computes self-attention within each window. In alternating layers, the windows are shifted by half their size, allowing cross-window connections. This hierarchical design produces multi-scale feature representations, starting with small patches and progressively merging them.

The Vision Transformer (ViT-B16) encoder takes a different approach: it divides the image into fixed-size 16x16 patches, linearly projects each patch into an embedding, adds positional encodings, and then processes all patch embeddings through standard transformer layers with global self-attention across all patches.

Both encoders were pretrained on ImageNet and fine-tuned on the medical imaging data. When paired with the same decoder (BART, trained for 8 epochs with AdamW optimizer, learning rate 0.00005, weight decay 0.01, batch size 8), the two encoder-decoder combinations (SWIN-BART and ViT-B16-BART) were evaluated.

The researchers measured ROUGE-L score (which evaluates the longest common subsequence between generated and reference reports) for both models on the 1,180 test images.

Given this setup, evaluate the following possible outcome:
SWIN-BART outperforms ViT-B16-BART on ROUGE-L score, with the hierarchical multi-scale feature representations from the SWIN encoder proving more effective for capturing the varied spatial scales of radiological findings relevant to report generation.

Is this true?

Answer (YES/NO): YES